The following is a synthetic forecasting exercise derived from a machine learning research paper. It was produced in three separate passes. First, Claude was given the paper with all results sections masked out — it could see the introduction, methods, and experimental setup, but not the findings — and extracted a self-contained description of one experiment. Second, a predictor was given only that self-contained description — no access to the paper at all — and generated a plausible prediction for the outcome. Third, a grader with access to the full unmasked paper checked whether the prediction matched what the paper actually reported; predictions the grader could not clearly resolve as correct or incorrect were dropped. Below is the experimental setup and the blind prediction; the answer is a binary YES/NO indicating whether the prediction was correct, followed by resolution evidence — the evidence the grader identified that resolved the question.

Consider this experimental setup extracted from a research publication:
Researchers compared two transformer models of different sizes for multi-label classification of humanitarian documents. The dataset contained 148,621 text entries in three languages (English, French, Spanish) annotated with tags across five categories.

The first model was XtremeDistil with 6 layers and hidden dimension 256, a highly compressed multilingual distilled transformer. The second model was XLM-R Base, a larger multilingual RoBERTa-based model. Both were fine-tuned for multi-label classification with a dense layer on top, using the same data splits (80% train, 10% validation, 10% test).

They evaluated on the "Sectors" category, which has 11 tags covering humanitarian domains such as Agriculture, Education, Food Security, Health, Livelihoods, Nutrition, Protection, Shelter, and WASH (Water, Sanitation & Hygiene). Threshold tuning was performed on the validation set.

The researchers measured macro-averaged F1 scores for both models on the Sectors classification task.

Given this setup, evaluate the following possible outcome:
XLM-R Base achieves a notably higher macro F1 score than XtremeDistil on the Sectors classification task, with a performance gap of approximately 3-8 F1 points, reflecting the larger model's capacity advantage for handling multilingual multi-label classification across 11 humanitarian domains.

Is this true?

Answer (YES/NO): NO